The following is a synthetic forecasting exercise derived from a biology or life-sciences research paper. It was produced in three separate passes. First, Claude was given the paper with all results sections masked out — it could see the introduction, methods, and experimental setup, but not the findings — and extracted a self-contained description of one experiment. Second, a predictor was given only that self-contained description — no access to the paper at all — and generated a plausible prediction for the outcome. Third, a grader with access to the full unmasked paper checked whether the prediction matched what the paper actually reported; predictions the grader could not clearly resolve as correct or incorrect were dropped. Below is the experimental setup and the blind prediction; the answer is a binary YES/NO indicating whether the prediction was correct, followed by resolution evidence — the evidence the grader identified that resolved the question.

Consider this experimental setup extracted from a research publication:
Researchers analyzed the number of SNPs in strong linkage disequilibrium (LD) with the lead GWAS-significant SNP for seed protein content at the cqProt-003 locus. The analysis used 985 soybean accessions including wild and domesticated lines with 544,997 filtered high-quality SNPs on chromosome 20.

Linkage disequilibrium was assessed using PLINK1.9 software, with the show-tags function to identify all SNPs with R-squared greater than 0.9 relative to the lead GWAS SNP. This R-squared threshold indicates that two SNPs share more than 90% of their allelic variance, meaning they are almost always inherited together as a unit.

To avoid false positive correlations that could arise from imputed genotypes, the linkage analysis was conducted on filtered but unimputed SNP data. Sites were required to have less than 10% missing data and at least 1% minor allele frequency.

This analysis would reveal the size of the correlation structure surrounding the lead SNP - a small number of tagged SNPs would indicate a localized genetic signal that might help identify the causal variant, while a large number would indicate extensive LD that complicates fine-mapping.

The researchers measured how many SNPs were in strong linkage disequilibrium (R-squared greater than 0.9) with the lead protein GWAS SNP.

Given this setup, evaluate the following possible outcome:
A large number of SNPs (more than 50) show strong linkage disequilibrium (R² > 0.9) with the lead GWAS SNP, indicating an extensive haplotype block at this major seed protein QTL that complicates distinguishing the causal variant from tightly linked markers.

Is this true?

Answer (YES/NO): NO